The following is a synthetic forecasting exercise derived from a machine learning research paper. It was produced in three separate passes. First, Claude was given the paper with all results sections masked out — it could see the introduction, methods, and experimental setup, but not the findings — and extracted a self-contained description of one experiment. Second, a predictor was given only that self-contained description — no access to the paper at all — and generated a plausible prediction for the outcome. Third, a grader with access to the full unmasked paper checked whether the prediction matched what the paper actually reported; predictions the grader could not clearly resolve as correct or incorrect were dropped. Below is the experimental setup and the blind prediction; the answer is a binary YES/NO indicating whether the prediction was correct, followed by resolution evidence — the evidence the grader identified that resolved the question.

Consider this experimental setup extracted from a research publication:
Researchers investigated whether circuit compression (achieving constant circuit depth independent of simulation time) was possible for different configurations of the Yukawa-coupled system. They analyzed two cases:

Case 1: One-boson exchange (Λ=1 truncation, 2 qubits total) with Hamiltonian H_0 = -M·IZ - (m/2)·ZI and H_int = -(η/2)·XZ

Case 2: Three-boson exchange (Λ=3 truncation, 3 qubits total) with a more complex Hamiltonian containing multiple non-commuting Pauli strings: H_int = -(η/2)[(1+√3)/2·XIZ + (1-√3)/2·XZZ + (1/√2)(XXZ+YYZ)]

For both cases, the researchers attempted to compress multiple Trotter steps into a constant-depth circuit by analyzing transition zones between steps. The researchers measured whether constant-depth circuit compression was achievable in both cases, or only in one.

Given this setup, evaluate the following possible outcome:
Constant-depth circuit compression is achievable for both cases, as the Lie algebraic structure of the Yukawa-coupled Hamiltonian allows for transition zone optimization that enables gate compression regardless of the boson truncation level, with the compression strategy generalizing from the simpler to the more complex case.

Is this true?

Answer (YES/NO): NO